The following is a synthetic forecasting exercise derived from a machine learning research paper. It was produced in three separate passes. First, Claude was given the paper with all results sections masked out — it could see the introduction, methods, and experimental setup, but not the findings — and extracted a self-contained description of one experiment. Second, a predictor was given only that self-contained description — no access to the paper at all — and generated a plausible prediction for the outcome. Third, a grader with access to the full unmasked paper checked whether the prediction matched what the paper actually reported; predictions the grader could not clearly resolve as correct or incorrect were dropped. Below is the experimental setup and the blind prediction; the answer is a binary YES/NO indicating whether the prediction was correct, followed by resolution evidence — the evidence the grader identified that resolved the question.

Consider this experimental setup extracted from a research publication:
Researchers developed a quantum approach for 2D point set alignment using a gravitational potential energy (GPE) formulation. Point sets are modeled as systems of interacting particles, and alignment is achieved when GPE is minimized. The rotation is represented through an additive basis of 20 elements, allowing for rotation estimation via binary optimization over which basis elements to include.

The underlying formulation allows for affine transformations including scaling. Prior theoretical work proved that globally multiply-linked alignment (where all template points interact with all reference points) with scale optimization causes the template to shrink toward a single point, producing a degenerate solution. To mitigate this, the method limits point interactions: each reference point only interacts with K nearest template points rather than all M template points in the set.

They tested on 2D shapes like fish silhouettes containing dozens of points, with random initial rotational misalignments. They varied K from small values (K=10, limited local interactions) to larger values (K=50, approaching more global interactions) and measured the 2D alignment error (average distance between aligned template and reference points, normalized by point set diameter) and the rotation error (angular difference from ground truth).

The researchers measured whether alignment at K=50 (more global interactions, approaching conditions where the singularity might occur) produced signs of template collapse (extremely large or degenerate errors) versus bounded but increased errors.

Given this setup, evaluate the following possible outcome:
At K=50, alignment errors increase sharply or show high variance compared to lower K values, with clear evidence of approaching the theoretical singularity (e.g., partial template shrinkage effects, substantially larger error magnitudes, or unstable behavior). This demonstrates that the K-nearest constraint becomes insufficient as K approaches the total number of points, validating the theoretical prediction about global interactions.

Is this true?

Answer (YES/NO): NO